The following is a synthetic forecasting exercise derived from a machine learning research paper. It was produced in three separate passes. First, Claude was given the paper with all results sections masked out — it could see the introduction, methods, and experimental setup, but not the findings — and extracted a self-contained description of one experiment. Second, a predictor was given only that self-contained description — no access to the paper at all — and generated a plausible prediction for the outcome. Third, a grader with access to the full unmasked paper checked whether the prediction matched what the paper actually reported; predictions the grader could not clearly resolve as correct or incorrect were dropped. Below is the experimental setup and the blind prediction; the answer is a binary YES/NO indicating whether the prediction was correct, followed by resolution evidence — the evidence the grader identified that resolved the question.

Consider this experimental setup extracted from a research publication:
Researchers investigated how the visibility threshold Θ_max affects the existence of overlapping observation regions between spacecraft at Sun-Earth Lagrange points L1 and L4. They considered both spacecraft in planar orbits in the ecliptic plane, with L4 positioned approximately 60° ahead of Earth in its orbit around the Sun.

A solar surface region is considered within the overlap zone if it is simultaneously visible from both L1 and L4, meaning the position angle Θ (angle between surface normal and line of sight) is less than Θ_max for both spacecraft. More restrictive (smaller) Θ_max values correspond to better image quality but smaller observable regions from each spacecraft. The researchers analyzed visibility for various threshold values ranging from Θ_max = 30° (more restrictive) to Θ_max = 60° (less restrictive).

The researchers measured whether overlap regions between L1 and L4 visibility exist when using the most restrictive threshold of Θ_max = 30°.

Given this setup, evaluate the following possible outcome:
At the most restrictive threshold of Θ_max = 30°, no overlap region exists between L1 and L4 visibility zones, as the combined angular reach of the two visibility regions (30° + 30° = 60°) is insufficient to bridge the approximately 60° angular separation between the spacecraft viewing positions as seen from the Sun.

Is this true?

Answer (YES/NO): NO